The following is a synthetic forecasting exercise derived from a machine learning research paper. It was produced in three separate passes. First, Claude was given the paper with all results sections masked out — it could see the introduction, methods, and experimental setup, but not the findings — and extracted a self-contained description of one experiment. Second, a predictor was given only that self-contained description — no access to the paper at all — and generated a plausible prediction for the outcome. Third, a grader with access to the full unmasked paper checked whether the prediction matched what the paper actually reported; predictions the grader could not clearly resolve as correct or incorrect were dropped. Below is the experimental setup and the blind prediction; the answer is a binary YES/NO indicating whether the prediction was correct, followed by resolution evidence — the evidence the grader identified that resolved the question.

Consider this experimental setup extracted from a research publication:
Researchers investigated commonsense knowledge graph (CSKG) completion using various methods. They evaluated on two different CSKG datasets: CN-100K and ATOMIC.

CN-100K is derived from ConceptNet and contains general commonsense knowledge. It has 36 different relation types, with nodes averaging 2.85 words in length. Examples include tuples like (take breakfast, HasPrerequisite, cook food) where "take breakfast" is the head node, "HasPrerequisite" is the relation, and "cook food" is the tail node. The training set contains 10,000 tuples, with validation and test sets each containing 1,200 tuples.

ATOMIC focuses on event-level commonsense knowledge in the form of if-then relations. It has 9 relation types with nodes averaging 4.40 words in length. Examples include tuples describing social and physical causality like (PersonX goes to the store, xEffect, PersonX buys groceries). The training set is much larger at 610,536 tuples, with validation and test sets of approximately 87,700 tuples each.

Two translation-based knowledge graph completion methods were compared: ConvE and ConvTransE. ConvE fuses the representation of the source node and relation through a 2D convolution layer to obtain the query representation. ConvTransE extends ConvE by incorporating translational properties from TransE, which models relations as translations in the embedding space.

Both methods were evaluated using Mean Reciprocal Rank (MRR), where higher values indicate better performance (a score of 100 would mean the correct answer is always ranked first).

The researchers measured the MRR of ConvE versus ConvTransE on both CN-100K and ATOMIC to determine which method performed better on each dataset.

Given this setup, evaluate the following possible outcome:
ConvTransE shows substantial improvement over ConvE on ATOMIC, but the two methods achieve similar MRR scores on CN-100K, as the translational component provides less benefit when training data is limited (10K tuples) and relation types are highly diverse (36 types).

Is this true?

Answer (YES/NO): NO